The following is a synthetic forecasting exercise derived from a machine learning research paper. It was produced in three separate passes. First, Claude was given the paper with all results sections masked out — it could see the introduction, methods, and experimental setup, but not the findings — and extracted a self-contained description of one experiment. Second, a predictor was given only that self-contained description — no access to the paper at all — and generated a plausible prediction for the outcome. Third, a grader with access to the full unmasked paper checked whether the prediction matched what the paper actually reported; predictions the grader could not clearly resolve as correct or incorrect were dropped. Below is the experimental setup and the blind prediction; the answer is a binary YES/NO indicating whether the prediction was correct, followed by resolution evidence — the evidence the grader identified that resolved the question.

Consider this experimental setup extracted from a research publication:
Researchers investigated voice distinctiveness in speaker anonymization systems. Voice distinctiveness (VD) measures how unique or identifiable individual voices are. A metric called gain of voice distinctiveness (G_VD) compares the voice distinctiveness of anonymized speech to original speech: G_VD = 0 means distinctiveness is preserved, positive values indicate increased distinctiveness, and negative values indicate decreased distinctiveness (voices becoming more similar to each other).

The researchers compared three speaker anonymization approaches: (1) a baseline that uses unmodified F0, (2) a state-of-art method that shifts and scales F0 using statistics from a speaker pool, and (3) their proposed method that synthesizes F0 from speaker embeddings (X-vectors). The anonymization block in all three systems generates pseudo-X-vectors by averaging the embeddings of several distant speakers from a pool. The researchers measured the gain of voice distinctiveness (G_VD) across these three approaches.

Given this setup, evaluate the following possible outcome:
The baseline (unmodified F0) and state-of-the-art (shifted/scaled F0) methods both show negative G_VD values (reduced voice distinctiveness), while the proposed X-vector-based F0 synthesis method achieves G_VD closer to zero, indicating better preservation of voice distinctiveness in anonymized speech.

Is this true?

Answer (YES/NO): NO